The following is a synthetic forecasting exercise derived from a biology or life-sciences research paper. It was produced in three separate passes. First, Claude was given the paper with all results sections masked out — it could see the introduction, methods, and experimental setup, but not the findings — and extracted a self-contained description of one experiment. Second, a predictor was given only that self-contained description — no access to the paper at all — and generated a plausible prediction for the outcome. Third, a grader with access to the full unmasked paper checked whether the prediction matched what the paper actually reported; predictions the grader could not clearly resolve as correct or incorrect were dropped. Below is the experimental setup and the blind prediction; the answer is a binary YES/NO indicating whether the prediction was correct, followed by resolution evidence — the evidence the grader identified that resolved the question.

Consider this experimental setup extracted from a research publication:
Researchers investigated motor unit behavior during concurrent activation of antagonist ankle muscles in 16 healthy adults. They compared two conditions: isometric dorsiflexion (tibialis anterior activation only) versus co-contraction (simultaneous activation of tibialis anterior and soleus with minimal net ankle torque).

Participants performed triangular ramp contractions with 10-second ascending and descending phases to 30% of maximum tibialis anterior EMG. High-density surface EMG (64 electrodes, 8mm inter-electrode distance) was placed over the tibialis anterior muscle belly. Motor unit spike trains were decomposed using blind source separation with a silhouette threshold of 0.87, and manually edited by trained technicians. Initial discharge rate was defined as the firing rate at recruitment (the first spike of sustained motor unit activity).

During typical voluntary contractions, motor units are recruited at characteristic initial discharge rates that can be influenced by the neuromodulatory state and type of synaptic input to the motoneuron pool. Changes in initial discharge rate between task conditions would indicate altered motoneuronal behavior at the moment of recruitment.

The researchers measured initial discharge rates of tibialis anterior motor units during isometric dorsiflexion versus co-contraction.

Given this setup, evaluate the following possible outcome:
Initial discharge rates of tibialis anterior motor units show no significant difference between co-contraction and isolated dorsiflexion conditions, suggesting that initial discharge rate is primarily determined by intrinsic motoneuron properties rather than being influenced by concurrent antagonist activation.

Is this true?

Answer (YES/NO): NO